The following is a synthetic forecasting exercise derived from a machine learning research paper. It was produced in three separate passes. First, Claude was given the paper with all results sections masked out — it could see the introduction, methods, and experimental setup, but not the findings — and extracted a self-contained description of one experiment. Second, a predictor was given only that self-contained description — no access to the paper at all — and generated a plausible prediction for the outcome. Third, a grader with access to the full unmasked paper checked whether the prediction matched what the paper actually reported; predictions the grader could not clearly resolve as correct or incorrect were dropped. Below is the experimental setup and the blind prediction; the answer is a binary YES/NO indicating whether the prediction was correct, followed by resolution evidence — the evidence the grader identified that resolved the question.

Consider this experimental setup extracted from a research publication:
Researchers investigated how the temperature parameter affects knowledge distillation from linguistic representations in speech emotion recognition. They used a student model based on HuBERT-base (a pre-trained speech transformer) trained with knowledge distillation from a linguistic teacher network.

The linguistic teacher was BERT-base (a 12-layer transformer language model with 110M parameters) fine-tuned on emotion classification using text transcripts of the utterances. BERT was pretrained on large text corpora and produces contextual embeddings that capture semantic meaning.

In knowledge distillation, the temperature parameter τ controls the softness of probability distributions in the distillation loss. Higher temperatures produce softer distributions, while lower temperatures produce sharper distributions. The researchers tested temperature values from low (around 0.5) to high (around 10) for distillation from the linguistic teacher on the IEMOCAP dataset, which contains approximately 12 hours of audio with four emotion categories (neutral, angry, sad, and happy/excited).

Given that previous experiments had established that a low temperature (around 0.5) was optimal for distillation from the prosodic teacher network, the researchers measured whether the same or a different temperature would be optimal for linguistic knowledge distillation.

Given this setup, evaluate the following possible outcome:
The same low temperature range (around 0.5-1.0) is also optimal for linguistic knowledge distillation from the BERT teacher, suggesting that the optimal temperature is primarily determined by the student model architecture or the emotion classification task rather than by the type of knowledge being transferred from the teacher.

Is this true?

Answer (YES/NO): NO